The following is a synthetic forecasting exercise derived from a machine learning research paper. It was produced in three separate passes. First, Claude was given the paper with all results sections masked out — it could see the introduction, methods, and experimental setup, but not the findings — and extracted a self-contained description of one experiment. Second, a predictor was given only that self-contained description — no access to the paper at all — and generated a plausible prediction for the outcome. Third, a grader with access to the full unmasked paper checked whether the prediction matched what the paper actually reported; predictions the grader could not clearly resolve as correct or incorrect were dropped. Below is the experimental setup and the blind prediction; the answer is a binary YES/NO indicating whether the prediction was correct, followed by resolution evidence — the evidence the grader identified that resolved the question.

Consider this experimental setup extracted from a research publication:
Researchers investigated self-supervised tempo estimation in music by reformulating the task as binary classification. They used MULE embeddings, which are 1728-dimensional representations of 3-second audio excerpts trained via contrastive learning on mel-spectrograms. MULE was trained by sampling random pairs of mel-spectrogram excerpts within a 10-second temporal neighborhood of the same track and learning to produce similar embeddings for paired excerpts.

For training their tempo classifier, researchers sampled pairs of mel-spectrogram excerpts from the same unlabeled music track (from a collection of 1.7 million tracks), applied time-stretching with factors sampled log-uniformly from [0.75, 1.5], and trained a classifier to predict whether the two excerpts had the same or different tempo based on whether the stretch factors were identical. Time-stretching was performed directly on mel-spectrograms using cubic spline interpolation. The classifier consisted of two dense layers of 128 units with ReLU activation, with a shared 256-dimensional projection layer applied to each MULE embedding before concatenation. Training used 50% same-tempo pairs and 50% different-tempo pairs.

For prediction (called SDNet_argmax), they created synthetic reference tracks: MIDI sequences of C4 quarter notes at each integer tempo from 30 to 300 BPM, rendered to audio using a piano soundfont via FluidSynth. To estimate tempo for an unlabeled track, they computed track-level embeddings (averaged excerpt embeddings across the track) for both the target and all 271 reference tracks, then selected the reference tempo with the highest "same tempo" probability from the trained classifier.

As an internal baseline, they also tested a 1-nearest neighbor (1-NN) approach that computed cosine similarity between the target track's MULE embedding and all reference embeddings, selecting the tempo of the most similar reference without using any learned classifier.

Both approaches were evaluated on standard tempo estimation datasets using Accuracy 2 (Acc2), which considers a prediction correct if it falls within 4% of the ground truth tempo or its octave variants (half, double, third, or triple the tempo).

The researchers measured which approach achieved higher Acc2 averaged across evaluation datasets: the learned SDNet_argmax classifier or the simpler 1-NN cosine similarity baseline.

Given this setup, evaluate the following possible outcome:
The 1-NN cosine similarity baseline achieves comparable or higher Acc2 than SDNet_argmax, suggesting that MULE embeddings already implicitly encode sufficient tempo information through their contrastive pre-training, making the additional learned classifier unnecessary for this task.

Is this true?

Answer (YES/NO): NO